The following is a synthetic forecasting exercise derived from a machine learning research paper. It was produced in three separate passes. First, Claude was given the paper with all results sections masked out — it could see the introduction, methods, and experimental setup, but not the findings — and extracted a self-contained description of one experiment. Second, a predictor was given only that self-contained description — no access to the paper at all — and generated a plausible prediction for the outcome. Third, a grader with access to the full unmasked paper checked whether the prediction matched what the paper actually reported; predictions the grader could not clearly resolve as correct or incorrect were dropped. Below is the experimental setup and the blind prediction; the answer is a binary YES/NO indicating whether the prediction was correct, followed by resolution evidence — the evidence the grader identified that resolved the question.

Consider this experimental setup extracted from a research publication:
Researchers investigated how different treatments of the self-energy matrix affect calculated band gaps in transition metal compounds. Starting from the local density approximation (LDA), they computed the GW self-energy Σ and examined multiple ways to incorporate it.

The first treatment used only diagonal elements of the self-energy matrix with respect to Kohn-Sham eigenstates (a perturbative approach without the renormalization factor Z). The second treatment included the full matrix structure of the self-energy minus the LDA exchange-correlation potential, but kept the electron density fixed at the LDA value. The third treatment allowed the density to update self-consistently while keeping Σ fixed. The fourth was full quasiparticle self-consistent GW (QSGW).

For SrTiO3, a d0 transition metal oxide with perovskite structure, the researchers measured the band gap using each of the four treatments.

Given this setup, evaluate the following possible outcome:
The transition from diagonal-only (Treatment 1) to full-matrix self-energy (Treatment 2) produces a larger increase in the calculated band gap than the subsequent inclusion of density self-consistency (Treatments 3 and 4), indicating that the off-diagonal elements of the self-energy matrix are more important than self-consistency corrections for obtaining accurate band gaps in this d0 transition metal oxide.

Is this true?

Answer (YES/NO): NO